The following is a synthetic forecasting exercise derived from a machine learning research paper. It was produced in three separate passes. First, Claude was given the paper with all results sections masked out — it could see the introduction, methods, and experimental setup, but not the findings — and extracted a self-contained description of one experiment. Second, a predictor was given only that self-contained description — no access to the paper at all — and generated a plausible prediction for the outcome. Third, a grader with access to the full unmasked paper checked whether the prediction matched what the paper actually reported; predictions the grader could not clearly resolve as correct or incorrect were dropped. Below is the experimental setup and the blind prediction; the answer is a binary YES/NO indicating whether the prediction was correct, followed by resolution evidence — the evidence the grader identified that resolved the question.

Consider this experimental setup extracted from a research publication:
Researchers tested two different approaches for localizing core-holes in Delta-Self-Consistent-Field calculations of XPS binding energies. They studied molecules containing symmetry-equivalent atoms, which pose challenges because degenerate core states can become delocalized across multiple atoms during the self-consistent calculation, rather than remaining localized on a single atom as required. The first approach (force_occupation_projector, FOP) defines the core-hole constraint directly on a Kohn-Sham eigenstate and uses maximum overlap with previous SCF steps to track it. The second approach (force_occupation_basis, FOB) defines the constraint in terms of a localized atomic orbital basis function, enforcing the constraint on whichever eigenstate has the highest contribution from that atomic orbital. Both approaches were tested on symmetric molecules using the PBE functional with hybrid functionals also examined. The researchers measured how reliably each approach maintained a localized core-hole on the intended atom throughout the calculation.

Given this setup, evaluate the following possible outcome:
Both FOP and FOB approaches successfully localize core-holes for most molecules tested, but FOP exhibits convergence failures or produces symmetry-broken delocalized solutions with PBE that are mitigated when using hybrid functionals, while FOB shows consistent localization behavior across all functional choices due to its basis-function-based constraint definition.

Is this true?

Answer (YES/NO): NO